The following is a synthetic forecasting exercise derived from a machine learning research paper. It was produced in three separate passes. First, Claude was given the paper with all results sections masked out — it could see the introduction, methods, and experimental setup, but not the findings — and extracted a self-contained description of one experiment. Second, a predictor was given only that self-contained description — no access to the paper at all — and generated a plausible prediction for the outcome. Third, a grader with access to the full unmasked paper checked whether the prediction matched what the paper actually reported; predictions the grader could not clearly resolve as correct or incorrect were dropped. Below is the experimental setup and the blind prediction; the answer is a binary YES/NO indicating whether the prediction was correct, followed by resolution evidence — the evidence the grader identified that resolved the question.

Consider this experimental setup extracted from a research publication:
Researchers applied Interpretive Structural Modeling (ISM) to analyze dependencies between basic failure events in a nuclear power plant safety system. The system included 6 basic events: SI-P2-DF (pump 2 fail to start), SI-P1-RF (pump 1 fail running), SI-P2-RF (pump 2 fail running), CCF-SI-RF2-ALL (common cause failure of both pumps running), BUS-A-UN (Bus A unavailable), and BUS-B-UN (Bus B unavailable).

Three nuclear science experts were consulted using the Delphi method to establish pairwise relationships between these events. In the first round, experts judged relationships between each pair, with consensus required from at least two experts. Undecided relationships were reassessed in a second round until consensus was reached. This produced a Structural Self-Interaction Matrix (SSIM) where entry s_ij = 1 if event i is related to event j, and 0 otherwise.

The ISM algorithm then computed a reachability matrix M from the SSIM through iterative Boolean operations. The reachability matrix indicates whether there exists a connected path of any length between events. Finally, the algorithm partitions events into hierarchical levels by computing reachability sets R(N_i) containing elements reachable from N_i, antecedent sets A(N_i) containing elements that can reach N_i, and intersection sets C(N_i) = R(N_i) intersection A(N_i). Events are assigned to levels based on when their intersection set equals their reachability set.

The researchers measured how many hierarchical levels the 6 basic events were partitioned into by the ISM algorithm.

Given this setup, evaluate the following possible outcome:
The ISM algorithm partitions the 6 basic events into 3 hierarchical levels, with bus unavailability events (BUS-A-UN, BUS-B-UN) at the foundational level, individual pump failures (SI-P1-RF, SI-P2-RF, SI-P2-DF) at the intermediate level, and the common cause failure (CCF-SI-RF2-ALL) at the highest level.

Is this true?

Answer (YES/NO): NO